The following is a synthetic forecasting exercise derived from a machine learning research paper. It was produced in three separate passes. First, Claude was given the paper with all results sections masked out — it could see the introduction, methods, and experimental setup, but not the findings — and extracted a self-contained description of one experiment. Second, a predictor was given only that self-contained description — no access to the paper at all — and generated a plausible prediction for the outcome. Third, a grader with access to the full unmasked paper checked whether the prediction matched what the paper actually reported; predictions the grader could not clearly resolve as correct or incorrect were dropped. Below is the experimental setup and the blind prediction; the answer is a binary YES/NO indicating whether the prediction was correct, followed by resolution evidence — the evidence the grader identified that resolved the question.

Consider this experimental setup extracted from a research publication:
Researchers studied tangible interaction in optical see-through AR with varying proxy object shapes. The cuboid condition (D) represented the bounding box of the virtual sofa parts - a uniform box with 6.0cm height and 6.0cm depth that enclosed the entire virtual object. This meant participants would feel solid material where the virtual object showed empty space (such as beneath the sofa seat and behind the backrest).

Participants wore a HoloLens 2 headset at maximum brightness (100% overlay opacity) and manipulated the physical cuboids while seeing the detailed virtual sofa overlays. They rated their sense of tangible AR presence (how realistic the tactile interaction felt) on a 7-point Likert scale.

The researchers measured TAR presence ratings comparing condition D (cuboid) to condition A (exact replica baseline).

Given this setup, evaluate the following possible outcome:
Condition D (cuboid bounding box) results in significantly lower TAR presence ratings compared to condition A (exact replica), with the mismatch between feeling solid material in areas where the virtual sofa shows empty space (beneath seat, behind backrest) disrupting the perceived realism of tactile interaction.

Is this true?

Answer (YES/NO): NO